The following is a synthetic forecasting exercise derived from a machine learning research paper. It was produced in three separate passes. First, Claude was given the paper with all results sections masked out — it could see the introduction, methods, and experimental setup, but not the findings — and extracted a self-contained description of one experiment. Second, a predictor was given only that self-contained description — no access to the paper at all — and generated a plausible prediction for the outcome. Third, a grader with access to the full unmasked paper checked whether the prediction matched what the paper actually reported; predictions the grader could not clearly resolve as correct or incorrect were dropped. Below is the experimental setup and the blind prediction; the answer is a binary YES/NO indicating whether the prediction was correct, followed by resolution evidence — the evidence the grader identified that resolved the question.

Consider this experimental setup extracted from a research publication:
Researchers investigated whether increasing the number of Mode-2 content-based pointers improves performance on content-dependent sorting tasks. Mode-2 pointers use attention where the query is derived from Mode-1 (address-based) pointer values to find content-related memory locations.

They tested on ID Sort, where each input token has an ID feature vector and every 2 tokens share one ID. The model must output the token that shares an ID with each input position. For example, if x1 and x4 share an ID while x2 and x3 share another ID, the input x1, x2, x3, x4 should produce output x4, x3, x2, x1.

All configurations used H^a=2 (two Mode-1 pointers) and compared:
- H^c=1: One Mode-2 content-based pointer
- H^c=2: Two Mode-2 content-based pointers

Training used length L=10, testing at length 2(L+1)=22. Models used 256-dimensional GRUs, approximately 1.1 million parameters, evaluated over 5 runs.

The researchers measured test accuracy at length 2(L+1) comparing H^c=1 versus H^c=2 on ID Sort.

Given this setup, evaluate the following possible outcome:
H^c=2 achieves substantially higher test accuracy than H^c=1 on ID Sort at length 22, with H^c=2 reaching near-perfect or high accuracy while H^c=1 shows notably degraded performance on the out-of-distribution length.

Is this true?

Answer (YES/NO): NO